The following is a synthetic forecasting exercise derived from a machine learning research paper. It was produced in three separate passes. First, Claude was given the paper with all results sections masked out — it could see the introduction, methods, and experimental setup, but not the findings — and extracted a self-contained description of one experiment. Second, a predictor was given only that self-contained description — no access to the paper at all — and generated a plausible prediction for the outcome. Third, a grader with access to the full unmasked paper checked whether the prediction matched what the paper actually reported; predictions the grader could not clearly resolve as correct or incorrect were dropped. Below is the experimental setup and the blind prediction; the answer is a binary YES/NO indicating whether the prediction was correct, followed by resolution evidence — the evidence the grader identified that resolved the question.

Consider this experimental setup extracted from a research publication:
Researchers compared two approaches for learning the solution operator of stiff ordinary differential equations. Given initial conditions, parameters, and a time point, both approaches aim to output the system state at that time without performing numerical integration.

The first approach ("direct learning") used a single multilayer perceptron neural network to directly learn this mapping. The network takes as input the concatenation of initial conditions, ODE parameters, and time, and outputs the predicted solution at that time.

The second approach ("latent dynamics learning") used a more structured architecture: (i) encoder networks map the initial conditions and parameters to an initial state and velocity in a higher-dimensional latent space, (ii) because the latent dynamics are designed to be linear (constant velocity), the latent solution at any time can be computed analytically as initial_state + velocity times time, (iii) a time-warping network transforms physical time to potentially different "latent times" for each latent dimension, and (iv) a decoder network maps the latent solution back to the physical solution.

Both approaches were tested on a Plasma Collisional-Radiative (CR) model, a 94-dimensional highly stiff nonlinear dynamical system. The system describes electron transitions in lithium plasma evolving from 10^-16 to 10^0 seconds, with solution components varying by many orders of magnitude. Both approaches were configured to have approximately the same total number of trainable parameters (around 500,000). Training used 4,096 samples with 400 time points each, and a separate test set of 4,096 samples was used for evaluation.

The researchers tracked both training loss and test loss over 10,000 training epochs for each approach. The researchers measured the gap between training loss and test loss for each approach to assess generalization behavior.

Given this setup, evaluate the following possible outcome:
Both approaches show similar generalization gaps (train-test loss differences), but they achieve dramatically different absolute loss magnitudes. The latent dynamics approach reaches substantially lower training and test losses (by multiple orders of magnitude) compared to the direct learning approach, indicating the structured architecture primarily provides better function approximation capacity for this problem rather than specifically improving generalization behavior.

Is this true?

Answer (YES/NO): NO